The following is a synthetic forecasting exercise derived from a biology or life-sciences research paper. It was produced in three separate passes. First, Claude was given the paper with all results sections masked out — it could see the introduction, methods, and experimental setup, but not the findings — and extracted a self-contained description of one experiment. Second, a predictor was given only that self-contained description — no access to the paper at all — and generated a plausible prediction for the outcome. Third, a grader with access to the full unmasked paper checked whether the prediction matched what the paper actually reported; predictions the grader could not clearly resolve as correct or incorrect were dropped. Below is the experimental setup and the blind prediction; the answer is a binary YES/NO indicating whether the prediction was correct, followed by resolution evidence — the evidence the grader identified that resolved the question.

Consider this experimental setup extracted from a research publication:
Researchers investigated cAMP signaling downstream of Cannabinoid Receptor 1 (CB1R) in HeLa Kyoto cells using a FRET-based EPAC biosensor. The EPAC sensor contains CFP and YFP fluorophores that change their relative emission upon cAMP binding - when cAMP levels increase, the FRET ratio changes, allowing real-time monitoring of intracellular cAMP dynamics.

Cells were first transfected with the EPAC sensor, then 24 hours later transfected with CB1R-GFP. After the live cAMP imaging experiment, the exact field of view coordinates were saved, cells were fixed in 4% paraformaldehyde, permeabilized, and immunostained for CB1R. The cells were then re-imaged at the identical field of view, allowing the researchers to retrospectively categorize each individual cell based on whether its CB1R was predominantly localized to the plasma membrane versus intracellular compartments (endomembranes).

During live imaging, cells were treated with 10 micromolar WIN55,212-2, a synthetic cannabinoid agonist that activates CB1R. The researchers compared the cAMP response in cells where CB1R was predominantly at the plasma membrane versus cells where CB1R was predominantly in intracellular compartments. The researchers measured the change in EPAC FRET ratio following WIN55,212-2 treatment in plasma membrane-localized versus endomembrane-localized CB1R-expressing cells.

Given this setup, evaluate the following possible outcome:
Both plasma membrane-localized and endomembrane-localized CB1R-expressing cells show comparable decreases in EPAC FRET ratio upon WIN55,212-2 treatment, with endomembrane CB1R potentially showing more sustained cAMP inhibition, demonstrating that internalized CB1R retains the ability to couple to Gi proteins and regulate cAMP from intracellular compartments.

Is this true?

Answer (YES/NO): NO